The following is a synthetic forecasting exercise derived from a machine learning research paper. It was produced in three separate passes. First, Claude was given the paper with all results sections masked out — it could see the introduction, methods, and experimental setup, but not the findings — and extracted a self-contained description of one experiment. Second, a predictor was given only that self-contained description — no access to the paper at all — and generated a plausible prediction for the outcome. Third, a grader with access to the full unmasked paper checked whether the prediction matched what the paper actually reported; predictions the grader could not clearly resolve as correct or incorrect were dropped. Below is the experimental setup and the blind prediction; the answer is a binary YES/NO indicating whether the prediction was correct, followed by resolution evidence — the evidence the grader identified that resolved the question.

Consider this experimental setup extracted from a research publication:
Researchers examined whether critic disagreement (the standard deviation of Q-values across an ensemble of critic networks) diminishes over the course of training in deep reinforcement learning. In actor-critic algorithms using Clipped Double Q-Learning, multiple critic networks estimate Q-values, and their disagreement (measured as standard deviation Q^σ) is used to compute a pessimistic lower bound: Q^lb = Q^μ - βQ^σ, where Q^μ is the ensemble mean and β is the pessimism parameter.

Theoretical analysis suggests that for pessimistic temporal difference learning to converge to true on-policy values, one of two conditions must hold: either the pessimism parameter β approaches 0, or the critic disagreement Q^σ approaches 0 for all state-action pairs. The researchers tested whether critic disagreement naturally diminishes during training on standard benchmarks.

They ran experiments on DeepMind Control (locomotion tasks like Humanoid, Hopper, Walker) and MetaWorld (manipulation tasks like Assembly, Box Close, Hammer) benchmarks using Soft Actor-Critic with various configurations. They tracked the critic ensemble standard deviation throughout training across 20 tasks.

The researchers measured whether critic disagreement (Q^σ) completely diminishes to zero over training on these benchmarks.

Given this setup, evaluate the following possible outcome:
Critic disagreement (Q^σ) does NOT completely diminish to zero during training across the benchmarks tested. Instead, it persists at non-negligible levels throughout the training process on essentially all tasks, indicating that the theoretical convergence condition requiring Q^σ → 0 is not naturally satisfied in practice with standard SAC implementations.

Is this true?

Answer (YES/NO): YES